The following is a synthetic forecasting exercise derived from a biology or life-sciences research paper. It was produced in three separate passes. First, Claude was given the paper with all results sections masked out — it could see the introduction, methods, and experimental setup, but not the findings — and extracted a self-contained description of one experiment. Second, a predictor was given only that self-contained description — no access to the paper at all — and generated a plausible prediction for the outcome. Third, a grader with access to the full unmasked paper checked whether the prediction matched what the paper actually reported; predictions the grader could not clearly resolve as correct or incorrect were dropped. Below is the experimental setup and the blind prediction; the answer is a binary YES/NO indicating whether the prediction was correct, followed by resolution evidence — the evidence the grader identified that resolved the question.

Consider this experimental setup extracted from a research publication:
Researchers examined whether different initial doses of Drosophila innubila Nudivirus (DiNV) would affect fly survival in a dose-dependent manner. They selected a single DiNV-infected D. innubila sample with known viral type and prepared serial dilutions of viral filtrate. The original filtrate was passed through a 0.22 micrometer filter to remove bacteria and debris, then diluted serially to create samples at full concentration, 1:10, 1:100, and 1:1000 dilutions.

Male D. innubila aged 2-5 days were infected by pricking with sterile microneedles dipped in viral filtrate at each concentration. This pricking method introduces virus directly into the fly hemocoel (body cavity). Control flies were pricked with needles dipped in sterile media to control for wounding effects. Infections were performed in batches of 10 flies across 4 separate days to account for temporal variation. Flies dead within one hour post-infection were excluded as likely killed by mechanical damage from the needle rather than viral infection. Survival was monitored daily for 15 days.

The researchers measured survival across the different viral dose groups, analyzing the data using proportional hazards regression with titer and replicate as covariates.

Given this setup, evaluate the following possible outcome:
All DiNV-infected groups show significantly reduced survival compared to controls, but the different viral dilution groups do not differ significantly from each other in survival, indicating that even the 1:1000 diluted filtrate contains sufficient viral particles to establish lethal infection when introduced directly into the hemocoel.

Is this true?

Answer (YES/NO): NO